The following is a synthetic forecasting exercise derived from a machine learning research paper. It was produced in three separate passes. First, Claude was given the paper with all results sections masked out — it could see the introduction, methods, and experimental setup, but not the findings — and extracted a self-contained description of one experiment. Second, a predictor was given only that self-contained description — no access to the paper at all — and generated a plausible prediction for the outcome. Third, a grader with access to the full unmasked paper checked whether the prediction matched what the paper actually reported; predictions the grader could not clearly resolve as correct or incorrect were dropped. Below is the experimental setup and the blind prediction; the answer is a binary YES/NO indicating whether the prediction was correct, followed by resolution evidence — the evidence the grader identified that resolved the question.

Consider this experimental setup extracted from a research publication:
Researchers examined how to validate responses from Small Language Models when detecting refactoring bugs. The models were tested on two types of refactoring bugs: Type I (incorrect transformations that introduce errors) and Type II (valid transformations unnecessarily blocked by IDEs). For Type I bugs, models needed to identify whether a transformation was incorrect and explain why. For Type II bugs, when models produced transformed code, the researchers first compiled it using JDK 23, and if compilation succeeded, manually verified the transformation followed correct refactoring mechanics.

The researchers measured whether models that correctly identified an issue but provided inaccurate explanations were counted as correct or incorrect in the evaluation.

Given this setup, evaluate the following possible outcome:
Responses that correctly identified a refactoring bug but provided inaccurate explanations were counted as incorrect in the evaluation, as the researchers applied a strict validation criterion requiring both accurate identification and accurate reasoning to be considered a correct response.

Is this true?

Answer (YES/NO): YES